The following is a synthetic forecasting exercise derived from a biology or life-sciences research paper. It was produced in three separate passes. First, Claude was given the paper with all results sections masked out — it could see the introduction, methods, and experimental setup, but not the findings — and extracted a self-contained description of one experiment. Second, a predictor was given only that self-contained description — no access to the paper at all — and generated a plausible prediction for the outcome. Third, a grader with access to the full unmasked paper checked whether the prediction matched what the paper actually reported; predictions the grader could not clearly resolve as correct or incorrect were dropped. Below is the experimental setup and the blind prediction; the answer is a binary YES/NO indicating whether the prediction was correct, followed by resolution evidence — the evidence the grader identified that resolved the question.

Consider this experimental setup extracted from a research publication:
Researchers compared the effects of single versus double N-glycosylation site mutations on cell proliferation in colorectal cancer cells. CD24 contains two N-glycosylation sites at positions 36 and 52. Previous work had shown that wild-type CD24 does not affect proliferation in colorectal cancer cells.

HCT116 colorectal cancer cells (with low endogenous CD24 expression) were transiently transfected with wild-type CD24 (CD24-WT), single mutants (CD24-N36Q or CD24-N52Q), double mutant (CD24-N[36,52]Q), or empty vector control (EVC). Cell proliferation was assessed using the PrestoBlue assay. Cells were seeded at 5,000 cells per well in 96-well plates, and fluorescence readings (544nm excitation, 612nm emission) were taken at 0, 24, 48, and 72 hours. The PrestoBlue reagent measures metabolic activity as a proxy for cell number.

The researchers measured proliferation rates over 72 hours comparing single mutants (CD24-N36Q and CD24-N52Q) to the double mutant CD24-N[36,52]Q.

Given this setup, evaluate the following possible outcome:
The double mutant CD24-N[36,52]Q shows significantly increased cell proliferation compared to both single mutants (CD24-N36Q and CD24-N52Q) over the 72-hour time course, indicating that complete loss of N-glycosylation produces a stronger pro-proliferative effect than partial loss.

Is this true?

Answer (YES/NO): YES